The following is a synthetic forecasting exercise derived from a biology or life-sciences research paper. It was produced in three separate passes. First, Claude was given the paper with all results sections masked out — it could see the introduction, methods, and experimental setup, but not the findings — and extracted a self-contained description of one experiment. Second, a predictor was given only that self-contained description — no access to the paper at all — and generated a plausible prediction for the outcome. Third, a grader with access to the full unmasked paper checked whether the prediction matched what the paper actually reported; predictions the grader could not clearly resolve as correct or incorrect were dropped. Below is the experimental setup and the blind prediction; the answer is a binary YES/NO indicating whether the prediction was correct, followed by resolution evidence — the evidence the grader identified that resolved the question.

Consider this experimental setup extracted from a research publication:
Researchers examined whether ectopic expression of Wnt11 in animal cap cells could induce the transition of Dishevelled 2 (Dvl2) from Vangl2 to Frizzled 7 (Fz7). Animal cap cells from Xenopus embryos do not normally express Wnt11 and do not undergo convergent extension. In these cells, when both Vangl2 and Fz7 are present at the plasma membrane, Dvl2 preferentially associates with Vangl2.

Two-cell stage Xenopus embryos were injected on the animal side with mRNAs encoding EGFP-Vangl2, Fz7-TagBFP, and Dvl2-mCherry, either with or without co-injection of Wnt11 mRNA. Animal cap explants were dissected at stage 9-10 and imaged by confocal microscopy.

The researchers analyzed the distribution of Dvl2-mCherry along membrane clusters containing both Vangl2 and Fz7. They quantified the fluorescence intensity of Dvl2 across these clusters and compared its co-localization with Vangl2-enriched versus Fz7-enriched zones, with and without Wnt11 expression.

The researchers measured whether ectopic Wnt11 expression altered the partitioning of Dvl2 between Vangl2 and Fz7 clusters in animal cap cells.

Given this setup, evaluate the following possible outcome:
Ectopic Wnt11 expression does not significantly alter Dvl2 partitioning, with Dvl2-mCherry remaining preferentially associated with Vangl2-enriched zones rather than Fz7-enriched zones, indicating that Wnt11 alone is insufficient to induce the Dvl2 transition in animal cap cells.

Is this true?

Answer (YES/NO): NO